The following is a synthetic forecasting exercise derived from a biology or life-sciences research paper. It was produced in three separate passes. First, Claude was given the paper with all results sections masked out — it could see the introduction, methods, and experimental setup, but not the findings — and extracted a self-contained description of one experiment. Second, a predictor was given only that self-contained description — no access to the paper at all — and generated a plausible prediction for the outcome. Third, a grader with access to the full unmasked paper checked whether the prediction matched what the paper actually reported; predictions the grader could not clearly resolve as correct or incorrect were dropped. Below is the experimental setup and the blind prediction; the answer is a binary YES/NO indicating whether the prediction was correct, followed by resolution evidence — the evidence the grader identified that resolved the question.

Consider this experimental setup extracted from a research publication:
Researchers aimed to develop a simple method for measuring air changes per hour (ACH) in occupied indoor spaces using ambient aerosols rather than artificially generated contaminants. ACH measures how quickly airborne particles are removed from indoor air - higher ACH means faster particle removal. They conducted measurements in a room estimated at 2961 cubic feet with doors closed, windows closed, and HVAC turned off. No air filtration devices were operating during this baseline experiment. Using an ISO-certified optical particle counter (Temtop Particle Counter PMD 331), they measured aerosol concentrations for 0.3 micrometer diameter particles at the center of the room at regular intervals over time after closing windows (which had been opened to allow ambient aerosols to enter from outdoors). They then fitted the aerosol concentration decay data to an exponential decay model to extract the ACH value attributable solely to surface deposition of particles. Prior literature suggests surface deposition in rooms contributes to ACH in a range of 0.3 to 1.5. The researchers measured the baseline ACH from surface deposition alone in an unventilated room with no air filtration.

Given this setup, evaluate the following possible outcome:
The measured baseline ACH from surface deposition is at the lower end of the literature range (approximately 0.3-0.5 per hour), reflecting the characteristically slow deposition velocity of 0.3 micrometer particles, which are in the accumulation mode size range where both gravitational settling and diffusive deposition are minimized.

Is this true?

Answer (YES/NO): NO